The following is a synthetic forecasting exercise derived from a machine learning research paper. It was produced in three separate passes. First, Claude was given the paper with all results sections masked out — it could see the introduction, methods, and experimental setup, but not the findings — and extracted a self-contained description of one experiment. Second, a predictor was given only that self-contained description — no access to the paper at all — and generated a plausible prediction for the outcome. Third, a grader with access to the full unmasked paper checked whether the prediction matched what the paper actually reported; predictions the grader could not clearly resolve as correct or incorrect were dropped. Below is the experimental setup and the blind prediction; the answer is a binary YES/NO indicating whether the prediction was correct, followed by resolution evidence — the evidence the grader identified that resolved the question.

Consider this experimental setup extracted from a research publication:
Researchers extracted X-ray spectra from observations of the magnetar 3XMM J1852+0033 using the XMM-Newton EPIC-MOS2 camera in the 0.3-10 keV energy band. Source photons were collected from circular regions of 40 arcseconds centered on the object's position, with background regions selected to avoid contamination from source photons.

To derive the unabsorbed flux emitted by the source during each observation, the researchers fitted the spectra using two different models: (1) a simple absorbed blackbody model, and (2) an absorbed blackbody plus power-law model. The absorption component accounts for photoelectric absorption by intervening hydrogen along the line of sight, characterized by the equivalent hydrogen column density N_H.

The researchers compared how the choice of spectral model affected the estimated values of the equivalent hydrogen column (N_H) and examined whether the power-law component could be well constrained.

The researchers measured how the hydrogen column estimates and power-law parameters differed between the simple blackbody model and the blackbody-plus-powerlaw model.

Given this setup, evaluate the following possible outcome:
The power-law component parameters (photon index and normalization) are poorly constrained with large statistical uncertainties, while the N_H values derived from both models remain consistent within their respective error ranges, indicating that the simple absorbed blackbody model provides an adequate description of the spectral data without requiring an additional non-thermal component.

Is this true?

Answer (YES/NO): YES